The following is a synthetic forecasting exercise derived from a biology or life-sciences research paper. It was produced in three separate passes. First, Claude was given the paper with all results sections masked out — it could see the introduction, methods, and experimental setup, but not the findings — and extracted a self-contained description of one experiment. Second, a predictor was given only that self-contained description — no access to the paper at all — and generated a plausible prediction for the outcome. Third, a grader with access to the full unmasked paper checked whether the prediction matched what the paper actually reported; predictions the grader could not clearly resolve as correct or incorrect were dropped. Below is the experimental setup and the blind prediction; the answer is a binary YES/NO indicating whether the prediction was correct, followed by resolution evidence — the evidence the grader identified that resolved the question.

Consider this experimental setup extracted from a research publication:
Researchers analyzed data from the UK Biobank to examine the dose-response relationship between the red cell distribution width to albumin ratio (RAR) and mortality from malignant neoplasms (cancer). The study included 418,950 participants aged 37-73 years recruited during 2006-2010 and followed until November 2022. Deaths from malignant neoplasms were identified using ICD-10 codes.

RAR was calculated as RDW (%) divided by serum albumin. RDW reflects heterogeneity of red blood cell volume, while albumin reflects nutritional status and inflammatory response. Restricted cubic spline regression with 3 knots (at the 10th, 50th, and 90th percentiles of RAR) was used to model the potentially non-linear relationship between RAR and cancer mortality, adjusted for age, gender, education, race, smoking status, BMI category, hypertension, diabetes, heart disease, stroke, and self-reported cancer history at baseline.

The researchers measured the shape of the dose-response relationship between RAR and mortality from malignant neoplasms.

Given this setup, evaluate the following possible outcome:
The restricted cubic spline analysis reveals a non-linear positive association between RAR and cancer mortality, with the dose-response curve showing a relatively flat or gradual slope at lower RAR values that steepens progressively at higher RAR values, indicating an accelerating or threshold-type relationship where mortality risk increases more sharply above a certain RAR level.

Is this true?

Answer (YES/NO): NO